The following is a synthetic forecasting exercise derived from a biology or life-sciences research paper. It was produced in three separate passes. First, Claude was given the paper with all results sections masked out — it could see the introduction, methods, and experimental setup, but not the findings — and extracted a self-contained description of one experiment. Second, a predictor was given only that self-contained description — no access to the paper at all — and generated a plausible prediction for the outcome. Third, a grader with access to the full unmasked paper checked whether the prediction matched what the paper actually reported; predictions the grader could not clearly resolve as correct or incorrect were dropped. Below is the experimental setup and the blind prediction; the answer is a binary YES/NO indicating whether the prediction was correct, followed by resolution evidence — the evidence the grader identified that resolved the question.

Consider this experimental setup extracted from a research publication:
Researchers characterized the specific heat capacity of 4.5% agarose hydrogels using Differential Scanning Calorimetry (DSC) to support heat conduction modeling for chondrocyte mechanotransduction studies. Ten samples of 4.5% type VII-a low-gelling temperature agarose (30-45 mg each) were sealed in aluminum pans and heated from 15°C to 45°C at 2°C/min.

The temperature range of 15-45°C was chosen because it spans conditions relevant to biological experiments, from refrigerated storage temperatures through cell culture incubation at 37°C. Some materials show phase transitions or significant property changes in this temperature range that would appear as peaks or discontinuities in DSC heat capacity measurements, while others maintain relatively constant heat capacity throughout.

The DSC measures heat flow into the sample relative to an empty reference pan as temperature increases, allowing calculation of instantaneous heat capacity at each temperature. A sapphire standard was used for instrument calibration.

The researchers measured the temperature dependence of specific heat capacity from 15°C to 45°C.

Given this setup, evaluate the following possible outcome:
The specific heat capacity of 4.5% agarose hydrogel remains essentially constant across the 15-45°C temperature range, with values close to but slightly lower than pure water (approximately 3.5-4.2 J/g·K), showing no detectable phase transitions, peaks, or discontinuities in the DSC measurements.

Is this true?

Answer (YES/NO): NO